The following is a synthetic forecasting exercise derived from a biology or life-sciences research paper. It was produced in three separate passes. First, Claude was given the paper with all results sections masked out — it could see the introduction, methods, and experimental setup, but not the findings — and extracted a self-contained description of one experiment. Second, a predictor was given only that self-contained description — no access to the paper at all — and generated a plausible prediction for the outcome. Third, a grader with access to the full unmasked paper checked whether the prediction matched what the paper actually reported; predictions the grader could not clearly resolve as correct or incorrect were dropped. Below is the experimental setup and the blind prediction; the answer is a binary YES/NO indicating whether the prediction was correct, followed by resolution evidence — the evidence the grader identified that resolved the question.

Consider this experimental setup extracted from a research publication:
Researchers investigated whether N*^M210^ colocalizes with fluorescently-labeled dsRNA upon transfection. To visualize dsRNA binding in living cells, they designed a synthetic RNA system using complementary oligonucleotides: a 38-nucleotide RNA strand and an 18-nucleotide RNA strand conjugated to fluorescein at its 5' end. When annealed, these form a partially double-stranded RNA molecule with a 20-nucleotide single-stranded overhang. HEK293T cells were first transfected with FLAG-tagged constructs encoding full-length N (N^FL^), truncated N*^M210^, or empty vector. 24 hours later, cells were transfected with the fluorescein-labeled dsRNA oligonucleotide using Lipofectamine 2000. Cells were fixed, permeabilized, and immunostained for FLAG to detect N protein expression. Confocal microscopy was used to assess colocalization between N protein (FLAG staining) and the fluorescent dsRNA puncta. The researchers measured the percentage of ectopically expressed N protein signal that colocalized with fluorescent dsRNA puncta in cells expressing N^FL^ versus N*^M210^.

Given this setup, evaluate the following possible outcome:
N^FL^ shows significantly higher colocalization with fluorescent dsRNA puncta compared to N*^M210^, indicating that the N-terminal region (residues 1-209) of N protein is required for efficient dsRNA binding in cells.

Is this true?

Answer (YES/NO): NO